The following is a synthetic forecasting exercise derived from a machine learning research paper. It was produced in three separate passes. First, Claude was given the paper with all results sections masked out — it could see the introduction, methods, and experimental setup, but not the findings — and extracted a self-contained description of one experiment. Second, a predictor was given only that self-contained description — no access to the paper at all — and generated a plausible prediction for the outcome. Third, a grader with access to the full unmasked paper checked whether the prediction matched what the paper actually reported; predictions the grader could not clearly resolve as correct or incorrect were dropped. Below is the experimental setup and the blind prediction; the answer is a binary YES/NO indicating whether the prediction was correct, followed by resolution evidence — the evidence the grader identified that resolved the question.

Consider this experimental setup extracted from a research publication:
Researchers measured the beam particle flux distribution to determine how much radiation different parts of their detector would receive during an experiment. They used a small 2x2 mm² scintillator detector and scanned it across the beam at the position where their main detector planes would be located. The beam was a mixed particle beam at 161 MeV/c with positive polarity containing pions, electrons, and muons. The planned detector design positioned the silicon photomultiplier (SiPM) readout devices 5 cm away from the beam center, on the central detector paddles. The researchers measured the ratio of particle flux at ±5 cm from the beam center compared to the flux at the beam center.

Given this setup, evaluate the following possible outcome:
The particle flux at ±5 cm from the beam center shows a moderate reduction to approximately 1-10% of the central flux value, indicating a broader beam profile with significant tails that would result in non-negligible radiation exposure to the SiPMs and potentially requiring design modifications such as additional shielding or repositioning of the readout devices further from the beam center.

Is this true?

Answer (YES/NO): NO